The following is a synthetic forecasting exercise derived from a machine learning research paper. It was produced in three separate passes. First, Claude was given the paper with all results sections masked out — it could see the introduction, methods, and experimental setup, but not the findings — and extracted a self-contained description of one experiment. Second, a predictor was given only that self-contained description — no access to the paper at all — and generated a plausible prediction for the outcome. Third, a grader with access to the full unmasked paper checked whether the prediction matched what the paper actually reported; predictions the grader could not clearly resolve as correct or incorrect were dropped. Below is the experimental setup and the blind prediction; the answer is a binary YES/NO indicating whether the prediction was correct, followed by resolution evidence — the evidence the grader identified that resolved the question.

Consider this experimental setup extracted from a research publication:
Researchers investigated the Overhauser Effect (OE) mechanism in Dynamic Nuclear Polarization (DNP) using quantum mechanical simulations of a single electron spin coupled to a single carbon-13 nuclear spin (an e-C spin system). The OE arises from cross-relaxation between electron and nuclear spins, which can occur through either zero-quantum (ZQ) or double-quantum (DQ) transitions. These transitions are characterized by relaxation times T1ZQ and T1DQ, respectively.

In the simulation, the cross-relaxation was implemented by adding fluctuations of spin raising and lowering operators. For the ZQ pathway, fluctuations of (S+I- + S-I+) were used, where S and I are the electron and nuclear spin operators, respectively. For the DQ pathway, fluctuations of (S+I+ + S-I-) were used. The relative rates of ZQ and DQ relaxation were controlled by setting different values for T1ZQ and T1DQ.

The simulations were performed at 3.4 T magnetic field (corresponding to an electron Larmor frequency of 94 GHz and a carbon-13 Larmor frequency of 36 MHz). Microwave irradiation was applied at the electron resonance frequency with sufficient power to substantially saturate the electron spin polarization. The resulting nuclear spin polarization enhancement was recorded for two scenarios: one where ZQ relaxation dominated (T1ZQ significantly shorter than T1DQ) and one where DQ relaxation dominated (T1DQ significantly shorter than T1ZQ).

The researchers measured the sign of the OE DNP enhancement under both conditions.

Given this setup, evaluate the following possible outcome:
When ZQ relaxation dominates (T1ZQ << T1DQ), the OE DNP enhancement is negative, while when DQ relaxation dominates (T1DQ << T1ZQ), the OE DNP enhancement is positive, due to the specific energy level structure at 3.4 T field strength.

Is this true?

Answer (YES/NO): NO